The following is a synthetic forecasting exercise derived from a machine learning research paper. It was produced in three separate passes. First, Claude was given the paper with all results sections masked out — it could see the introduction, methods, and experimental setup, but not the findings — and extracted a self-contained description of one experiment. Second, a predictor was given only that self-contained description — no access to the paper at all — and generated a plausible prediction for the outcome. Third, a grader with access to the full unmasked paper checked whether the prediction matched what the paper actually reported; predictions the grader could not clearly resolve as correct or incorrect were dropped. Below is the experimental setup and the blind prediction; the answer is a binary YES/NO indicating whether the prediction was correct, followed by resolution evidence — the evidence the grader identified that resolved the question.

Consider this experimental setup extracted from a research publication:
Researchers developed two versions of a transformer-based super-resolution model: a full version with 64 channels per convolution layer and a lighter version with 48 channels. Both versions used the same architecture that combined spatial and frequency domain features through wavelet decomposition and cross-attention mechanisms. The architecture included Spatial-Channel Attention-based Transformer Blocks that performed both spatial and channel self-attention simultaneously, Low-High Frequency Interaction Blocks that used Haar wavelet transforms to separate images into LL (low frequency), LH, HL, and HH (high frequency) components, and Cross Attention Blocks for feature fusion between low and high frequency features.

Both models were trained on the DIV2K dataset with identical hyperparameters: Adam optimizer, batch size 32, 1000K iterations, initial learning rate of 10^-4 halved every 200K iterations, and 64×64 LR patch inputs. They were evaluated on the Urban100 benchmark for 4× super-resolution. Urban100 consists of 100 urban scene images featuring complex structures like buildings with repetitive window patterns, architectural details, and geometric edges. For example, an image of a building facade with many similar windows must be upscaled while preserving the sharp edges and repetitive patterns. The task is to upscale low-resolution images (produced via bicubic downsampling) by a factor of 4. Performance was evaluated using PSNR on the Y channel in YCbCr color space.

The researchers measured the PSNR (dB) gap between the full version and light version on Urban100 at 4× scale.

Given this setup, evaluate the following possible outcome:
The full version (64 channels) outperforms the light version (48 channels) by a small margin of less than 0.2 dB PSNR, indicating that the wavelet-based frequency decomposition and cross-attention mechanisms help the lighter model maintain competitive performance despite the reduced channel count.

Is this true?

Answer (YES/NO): YES